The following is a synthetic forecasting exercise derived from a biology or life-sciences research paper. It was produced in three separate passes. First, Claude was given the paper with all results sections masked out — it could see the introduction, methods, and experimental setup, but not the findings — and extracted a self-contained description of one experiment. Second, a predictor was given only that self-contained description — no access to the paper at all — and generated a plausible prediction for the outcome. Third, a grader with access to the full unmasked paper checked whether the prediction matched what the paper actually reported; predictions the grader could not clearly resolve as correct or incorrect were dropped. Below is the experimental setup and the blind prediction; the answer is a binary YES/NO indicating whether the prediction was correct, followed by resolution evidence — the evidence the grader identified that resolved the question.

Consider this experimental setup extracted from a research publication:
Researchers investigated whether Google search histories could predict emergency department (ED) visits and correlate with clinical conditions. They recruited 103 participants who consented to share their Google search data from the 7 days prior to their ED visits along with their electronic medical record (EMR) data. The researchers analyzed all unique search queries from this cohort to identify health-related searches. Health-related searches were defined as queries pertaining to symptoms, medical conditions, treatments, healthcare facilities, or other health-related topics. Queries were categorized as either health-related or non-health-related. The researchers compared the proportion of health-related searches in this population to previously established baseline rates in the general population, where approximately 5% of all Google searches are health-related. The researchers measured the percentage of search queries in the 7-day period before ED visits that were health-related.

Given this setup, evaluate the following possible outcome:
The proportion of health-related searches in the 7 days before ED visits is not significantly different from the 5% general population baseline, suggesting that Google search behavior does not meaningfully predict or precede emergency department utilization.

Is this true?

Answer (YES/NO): NO